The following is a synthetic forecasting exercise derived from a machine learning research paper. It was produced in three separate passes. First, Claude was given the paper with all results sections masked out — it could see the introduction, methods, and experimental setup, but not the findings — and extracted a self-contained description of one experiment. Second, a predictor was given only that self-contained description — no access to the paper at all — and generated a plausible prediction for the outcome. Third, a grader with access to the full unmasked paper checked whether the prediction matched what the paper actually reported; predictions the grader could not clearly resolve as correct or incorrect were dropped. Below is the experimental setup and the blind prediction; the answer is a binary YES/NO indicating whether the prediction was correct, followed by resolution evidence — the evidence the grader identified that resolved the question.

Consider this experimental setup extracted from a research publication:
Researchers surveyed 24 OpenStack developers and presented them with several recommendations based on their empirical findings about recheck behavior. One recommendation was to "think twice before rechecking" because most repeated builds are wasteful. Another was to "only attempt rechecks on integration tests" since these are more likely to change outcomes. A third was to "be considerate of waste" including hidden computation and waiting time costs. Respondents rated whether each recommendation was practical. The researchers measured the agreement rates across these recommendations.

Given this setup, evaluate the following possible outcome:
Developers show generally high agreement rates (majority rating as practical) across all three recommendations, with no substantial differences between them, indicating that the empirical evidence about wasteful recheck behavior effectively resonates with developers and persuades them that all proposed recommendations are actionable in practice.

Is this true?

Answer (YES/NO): NO